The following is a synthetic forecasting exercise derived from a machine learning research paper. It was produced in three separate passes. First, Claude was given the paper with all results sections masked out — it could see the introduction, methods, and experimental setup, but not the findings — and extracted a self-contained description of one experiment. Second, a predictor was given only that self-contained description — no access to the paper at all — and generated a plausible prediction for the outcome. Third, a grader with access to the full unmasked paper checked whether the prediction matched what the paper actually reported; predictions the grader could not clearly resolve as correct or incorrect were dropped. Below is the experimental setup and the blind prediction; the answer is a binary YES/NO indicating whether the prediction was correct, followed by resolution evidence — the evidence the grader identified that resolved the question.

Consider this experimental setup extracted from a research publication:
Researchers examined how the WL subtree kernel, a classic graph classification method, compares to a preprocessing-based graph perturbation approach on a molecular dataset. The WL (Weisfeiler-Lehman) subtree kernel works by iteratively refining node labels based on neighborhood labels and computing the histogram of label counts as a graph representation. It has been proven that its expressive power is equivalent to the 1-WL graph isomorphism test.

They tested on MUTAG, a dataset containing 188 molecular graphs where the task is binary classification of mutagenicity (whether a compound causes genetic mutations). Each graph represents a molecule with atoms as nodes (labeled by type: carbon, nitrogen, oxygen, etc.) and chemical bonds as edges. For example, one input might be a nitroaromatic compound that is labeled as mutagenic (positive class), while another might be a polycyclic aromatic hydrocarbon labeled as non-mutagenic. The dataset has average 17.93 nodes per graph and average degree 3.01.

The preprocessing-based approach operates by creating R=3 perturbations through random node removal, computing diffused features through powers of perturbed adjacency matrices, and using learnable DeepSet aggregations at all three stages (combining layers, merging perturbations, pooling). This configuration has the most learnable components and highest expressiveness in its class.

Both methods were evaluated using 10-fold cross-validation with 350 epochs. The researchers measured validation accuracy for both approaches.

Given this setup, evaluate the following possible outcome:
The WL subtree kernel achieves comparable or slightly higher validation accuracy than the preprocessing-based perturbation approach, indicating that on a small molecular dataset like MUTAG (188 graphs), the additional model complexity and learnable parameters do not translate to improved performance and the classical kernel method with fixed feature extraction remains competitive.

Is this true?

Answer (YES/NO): YES